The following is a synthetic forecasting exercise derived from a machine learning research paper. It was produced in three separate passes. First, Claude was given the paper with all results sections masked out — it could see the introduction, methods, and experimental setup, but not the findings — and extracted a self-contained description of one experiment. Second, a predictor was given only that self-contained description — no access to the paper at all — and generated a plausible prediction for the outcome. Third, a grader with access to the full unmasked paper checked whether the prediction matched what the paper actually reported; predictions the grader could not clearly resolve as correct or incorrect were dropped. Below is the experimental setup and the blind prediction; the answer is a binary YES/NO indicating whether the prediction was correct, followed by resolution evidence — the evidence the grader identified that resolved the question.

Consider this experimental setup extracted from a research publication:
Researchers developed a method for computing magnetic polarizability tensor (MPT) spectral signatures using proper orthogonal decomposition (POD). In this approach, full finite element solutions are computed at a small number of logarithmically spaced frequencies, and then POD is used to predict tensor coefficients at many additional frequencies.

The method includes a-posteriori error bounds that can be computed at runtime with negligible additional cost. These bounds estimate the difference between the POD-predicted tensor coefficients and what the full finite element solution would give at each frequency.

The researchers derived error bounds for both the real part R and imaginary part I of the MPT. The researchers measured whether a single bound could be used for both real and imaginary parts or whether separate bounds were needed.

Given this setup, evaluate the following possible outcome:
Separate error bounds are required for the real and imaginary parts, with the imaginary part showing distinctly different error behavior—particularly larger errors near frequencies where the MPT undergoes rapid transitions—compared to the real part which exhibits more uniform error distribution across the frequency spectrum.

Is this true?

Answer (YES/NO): NO